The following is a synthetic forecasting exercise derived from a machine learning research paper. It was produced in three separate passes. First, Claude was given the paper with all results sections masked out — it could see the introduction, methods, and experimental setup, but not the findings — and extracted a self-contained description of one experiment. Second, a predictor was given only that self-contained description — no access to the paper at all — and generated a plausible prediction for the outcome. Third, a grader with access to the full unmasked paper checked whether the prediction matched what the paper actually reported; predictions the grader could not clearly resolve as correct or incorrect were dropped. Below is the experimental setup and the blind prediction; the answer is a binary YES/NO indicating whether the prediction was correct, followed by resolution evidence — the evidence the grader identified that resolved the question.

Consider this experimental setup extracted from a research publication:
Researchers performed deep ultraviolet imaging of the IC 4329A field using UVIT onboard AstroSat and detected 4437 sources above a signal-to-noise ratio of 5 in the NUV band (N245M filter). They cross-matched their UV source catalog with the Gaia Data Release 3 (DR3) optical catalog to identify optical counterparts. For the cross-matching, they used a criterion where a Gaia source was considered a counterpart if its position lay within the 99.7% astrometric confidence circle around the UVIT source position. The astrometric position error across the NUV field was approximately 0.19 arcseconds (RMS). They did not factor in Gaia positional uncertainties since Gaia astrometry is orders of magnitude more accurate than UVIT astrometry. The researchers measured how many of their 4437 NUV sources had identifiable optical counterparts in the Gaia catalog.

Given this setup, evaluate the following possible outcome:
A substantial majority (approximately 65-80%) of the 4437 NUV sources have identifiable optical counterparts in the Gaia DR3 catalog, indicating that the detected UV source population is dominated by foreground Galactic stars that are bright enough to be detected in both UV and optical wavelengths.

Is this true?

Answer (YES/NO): NO